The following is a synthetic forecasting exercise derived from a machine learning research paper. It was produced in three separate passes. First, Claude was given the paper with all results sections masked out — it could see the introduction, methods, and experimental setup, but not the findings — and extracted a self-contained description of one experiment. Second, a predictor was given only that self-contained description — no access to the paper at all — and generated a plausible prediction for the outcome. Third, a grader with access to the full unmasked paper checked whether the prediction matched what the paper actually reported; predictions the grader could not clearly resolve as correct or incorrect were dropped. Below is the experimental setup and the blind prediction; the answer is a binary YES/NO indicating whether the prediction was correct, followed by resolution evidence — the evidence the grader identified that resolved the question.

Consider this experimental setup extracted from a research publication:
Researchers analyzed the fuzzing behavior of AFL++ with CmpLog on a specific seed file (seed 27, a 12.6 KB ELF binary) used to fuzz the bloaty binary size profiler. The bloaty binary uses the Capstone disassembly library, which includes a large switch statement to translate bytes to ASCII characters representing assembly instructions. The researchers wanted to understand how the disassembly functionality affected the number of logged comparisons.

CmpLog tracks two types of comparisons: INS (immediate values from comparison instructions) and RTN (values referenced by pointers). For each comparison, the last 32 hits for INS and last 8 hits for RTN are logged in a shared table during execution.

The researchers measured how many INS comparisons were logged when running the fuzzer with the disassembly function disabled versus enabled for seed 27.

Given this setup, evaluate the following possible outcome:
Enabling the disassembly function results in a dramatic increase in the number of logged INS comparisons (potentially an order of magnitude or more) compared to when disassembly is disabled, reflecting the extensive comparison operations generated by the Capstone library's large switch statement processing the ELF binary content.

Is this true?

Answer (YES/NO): NO